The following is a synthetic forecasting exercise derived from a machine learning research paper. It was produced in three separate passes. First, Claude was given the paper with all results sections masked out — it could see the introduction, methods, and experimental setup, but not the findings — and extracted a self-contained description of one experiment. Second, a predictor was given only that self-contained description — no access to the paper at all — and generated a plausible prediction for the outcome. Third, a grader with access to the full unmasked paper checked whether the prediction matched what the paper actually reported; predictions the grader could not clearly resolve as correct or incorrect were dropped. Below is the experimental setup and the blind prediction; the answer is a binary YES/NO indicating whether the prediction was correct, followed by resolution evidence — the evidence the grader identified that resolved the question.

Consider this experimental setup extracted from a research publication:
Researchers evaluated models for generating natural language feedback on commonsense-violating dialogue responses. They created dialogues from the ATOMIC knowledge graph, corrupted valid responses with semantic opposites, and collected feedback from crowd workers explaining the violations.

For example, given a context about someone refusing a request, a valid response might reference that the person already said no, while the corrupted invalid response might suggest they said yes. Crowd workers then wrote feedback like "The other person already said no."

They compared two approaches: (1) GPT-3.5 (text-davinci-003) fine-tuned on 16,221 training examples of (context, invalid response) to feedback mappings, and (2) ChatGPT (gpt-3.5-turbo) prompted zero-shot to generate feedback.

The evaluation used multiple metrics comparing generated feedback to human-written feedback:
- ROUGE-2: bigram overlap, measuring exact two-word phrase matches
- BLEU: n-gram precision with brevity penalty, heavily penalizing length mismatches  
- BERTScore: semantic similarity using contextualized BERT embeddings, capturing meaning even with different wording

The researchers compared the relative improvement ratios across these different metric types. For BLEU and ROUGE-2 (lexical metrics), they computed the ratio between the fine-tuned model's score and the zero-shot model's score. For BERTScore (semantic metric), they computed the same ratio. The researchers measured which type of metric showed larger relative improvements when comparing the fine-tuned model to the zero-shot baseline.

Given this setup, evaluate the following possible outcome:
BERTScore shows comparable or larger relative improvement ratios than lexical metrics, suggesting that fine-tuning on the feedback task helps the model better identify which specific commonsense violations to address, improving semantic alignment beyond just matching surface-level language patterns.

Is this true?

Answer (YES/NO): NO